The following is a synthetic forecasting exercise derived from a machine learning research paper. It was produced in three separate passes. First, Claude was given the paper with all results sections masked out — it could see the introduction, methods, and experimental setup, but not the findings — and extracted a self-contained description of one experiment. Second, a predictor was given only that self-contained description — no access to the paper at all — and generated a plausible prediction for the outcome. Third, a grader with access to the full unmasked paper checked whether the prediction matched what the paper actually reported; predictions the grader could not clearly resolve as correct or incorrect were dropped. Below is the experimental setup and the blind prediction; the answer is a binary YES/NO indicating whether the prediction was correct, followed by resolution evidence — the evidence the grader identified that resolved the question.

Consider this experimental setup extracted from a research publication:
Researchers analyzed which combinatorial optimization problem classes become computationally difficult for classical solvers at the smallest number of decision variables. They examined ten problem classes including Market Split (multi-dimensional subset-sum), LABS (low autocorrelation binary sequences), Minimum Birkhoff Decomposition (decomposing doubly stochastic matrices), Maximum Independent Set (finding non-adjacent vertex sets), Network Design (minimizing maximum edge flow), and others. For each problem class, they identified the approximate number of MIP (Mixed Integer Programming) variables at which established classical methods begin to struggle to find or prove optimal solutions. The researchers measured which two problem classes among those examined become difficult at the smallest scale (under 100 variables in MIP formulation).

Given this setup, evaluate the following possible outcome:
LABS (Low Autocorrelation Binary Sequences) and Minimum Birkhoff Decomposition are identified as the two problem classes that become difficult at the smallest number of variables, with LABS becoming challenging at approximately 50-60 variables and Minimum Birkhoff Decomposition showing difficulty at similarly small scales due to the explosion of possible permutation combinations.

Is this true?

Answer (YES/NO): NO